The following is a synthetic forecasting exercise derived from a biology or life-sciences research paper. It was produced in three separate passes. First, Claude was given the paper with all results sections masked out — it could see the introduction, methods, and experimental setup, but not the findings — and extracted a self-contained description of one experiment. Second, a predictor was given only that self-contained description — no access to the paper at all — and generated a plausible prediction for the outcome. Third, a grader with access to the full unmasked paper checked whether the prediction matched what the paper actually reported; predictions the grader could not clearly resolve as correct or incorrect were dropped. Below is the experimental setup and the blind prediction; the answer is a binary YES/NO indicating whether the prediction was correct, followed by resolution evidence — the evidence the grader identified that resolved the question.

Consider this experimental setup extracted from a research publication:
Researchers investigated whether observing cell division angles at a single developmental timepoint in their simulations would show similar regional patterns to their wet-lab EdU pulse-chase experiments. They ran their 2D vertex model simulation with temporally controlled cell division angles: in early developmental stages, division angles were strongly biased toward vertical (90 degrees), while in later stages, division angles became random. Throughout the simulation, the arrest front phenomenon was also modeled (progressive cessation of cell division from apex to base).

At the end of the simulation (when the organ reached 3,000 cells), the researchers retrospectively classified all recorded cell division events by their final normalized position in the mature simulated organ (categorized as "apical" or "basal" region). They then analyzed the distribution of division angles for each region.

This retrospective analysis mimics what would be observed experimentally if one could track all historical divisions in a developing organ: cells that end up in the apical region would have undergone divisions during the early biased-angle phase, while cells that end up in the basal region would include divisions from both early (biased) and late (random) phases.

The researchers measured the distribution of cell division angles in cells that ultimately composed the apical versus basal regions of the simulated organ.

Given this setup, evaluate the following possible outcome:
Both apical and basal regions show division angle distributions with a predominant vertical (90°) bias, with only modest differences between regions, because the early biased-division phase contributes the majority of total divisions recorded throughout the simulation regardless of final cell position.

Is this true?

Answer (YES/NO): NO